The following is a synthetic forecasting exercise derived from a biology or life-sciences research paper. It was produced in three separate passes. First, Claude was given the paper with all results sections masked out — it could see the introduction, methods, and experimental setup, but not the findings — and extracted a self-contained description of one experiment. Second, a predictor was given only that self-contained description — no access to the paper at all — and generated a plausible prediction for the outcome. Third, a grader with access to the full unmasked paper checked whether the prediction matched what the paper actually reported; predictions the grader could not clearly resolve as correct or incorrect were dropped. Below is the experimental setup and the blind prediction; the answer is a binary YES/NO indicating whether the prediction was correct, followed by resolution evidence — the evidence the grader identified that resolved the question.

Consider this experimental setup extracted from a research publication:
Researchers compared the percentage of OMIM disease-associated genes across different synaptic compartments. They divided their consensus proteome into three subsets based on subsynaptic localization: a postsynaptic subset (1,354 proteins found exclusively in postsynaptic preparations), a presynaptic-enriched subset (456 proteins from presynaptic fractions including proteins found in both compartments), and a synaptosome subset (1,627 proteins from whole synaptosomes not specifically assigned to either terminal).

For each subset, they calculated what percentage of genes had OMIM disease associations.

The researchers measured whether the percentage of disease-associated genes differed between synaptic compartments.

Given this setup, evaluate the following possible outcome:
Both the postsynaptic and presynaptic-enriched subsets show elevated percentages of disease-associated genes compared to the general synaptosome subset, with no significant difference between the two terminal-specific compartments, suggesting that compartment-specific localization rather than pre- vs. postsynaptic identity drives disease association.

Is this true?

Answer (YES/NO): NO